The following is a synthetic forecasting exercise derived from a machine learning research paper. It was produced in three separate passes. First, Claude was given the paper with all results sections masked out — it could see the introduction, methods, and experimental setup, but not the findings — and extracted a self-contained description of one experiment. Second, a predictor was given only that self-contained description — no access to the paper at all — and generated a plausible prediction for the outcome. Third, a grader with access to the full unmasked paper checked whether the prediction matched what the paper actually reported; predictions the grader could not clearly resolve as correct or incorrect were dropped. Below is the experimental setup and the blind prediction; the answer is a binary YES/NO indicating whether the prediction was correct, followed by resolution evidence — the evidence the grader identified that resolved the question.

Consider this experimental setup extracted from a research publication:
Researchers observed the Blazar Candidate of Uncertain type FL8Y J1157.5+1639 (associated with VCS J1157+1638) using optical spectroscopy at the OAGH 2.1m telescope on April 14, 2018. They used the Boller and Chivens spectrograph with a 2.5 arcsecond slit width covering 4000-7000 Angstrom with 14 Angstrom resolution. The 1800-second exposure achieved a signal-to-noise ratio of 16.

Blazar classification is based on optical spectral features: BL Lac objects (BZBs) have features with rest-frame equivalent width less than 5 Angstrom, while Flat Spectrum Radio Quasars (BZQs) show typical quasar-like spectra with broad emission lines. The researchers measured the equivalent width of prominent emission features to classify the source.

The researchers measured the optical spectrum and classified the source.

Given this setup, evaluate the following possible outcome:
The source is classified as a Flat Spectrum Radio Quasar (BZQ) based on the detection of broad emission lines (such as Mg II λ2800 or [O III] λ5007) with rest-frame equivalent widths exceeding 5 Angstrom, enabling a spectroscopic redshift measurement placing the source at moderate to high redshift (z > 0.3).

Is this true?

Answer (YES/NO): YES